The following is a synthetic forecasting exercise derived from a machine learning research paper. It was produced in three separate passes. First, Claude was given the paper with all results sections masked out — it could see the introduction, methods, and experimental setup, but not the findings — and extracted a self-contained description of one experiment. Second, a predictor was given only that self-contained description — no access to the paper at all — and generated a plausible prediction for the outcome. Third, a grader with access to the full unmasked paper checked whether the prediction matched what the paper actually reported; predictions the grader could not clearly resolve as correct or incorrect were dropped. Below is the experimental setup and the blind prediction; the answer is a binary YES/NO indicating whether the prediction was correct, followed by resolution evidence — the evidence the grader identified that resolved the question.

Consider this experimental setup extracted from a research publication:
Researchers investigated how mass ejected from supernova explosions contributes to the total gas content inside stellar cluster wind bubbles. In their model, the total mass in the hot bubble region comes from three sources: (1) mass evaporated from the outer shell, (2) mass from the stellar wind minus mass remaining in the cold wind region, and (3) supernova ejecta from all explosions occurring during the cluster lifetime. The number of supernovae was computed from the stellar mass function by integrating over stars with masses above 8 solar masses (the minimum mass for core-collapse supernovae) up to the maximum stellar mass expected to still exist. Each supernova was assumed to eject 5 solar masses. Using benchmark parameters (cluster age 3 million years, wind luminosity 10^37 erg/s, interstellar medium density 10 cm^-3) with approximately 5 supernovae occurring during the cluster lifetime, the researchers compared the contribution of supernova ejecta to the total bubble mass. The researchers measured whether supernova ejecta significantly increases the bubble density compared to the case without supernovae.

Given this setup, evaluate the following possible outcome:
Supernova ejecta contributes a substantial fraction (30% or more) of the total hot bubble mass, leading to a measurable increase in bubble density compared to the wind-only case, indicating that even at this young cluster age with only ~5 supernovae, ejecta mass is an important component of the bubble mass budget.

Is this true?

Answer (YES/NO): NO